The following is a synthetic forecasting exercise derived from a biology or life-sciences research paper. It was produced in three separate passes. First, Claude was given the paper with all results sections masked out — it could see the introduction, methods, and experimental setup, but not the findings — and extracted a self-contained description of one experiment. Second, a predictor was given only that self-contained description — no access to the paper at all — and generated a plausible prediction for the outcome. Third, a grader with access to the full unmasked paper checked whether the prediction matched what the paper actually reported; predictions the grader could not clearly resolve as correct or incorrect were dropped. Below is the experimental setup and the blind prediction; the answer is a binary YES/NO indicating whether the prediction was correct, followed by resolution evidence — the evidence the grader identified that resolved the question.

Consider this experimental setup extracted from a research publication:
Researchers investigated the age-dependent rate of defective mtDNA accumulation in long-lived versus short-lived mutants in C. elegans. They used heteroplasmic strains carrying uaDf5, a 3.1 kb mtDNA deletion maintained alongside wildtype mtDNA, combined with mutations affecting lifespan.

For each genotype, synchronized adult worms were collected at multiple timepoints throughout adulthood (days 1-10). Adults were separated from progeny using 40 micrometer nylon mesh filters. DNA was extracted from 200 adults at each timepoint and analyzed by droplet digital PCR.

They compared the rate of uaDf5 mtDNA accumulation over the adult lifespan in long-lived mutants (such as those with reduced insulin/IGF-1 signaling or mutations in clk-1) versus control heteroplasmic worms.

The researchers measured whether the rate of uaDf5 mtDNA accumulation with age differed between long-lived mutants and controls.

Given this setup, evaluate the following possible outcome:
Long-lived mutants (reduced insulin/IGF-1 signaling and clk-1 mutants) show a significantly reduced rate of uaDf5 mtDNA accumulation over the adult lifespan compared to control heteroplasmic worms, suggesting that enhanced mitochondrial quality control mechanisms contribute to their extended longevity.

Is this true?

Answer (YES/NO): YES